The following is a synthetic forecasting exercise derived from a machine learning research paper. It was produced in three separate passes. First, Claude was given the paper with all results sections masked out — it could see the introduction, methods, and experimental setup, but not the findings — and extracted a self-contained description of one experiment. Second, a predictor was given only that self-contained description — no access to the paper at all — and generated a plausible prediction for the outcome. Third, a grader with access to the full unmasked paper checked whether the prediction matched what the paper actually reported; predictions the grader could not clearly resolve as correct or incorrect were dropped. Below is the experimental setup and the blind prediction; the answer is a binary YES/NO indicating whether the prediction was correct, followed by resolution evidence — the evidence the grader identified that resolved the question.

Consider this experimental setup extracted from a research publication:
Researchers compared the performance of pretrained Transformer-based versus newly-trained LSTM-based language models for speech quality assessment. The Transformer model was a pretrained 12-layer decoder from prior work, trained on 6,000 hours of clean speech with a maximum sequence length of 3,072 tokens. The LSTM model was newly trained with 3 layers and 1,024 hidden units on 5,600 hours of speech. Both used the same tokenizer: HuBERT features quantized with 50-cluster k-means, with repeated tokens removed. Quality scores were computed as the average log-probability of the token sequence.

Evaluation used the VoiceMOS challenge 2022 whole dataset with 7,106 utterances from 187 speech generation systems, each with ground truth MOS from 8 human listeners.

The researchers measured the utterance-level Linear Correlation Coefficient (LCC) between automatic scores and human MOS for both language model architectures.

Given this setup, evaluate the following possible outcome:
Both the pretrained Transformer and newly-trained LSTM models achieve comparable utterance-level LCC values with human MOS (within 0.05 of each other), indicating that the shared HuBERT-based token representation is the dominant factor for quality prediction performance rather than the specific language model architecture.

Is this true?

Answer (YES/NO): YES